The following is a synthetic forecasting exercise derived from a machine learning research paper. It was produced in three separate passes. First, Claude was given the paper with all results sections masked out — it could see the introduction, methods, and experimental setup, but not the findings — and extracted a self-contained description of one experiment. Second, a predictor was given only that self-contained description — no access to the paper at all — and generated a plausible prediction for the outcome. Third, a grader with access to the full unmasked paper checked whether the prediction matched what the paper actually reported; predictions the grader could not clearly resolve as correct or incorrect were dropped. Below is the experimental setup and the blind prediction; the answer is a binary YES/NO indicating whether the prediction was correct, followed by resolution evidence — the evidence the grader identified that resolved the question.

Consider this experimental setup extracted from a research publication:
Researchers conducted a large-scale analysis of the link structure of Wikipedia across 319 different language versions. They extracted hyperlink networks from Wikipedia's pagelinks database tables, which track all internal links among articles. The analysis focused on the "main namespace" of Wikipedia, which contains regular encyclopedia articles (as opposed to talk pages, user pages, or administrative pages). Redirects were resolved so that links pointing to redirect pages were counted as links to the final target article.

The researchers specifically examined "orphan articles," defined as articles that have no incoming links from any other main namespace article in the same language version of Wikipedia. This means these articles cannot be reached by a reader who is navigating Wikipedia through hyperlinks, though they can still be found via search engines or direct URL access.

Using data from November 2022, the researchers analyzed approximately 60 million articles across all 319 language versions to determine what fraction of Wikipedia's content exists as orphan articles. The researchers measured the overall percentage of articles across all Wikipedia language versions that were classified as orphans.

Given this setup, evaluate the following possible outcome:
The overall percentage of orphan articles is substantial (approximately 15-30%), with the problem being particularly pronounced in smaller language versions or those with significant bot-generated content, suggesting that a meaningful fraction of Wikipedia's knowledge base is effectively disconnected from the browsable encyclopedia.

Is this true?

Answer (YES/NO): YES